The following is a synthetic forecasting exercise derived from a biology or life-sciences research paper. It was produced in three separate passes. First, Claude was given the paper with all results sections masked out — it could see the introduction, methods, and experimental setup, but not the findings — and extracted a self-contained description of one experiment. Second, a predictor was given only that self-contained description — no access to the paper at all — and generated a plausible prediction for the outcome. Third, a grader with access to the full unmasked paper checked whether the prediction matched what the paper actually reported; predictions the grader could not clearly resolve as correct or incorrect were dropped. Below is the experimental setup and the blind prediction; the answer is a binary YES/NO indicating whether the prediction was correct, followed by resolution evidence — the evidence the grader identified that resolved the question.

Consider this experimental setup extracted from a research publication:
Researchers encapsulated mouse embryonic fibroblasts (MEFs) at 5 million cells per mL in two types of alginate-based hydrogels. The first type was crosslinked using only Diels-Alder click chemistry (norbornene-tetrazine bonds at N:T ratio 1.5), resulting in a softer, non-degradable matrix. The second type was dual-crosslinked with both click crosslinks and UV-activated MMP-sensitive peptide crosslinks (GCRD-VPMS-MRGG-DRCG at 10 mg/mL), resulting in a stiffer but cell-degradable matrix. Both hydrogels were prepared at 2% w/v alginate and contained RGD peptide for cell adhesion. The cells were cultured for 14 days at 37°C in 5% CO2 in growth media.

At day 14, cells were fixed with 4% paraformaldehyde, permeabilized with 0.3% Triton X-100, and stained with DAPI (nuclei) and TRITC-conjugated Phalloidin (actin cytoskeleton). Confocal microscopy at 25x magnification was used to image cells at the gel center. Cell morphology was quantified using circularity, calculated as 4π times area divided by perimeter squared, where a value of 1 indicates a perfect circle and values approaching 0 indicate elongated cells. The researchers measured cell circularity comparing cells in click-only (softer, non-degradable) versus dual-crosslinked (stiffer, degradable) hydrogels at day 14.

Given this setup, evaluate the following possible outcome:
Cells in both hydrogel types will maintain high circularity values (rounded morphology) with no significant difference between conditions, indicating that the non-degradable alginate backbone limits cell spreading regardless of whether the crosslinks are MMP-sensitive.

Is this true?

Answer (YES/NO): NO